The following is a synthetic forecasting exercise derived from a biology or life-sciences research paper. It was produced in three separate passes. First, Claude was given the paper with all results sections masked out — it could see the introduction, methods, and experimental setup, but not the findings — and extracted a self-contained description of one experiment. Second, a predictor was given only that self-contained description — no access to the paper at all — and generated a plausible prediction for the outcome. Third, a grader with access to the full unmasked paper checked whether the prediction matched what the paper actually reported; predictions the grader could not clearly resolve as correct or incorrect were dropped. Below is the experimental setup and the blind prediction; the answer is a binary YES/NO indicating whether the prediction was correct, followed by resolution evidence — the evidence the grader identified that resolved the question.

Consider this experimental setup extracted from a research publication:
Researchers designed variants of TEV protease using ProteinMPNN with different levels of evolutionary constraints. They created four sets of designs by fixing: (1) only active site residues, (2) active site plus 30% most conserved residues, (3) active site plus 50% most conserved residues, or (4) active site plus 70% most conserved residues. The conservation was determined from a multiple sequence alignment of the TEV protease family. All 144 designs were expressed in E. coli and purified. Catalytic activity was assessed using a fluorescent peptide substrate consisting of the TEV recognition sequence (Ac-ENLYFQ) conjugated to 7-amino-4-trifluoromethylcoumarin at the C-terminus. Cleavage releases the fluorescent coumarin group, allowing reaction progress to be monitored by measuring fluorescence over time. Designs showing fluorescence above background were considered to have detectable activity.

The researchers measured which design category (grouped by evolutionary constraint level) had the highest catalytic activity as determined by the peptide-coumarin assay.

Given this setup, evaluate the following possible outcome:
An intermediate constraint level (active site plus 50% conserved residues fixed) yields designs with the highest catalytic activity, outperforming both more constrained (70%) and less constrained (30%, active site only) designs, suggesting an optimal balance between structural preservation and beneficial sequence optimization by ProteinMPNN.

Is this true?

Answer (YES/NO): YES